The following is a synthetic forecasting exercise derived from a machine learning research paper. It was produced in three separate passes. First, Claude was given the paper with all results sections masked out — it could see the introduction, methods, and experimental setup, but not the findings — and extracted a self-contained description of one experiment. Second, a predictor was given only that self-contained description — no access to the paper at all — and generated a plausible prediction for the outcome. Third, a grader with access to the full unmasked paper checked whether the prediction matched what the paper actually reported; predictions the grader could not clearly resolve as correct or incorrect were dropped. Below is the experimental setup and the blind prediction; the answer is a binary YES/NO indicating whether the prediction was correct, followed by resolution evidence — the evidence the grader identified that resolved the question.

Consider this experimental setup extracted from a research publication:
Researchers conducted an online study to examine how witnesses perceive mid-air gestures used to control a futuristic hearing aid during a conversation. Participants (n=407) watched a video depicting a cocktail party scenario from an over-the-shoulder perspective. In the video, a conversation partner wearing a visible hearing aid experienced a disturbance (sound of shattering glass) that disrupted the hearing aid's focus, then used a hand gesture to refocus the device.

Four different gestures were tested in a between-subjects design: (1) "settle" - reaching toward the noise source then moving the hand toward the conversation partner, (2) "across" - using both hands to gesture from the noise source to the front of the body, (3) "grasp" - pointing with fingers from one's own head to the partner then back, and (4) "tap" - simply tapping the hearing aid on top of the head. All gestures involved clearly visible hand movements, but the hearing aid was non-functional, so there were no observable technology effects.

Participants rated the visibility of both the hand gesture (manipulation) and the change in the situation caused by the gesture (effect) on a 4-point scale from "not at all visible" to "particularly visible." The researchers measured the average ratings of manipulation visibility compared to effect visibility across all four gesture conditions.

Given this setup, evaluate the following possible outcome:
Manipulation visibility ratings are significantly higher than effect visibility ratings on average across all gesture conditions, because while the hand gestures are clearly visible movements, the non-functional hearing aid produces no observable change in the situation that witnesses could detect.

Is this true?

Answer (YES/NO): YES